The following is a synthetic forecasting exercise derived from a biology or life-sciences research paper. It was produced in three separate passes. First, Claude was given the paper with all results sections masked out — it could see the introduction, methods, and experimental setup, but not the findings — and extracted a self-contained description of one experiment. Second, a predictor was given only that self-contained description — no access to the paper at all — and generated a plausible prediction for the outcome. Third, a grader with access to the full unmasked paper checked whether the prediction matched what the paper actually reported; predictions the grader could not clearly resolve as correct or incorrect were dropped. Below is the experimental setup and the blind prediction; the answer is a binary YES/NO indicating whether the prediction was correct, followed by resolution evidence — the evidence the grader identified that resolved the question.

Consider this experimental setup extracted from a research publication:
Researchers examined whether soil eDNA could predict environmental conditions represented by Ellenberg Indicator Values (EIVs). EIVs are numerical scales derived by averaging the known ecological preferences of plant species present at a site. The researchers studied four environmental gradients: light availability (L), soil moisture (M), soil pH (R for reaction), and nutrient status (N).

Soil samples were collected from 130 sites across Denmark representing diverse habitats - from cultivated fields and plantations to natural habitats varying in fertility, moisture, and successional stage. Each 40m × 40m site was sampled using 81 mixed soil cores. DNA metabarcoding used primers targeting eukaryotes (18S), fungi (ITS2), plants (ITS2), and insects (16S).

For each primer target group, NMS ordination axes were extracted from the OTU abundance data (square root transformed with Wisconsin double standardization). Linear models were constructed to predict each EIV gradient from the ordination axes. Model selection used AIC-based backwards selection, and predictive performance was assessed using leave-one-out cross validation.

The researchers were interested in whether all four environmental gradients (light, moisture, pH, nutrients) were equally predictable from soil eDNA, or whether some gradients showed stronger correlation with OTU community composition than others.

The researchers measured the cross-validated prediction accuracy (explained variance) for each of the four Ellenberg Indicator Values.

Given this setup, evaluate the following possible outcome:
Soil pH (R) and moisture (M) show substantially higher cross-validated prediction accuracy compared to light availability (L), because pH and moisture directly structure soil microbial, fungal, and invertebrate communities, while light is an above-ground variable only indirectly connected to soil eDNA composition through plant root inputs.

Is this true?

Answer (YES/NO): NO